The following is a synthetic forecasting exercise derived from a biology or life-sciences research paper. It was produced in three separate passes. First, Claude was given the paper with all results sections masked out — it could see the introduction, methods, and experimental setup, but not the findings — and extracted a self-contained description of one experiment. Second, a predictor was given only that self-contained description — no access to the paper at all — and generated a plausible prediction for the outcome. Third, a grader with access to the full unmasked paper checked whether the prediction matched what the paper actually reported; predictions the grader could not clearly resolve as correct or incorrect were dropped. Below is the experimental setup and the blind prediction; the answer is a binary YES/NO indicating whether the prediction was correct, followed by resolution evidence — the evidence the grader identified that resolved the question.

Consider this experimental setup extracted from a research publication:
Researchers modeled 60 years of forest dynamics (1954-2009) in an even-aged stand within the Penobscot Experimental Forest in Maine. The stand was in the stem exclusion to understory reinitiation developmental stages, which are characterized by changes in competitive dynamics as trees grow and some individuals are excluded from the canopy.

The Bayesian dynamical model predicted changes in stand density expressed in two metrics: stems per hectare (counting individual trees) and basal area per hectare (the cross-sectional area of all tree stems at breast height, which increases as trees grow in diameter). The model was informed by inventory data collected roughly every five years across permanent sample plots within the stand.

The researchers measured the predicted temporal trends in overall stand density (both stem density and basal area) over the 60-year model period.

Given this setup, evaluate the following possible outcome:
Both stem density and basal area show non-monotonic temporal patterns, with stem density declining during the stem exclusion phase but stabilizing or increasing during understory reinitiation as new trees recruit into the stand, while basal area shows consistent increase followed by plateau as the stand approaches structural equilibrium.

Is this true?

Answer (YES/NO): NO